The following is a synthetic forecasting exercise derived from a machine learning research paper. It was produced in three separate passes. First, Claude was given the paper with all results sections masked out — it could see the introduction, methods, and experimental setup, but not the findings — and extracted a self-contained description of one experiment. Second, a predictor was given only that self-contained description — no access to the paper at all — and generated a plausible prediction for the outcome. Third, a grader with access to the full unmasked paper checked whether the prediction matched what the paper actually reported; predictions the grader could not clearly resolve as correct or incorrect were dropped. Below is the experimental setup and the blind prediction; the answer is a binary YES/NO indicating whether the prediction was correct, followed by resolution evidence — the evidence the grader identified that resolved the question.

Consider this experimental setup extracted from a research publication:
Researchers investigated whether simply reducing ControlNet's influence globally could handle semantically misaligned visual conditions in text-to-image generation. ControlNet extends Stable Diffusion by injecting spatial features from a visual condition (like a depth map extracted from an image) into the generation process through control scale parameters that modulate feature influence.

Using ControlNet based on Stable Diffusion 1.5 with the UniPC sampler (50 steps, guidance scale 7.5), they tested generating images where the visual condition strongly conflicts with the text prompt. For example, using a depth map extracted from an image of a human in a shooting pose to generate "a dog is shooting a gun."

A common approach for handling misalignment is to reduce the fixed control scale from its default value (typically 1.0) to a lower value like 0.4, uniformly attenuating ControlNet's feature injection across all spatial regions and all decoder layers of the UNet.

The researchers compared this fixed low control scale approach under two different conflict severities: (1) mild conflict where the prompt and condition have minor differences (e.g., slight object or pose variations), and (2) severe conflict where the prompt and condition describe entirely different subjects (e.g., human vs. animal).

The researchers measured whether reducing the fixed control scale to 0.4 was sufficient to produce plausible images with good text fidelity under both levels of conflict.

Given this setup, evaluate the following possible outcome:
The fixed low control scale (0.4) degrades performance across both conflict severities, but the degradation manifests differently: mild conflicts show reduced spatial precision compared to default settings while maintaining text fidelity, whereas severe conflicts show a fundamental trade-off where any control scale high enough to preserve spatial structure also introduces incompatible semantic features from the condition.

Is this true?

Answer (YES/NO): NO